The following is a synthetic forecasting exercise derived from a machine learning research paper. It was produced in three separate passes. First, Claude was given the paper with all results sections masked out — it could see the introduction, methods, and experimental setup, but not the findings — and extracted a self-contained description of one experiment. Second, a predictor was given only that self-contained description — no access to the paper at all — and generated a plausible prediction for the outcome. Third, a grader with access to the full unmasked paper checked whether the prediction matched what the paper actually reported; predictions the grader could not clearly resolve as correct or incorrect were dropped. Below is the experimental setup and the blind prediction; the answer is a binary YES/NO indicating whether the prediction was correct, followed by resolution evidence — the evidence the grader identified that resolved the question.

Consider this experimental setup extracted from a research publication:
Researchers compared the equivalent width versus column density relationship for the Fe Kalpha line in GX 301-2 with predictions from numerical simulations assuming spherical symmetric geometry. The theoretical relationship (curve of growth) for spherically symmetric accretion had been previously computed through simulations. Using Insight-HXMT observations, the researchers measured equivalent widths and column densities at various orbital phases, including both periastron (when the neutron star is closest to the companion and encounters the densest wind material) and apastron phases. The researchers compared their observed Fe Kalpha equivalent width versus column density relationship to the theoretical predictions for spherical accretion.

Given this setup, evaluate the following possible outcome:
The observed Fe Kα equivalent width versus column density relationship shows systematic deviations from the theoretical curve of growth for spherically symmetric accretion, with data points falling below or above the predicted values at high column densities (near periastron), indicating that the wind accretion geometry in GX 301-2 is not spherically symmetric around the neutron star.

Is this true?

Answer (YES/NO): NO